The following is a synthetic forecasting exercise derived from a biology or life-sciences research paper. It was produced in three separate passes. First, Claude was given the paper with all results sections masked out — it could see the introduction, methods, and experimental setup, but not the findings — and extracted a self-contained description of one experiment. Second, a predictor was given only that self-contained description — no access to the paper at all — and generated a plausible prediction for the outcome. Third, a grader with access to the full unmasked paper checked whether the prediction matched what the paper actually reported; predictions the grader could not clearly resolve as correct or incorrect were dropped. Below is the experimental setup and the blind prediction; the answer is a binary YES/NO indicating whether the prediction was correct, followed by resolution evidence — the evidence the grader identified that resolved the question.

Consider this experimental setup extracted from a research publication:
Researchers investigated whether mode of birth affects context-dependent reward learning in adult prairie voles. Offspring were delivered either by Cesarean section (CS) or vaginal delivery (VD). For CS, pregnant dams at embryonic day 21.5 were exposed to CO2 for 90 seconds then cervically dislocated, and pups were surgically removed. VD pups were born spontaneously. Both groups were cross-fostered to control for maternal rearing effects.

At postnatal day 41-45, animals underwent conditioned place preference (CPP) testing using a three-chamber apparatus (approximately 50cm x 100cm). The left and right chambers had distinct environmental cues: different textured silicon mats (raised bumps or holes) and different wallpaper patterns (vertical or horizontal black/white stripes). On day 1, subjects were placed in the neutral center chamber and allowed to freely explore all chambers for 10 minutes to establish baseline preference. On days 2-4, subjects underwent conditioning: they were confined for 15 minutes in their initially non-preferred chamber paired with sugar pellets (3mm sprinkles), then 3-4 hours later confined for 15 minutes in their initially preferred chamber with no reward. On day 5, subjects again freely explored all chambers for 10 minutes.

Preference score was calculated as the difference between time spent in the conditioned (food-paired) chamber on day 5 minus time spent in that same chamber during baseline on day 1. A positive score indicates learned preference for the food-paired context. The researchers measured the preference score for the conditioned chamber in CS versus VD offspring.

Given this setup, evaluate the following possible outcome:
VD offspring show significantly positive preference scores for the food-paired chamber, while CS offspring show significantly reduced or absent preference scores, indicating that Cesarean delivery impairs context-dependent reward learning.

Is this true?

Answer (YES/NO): NO